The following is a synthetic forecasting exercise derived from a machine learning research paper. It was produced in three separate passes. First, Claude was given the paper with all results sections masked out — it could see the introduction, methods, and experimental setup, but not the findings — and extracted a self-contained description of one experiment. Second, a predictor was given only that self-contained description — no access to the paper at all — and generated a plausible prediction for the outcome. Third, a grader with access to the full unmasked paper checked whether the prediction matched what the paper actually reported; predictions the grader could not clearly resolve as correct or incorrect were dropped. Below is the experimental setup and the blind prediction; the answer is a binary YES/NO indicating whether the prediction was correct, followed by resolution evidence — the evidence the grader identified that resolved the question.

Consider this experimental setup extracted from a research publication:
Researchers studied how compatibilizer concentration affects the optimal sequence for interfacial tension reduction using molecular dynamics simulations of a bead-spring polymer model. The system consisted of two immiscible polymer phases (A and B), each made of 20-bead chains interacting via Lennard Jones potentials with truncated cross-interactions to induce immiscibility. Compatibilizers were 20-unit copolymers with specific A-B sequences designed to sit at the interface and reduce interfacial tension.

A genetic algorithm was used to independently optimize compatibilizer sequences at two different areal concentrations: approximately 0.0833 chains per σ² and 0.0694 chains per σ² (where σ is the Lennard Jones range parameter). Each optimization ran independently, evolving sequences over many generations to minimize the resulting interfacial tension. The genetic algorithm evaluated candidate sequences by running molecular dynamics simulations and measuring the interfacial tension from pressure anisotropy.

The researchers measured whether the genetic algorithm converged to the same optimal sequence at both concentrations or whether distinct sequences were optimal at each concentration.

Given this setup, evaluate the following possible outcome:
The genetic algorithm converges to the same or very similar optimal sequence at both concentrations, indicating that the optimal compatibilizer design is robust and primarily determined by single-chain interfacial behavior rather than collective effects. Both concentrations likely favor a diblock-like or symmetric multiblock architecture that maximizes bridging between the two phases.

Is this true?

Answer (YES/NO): NO